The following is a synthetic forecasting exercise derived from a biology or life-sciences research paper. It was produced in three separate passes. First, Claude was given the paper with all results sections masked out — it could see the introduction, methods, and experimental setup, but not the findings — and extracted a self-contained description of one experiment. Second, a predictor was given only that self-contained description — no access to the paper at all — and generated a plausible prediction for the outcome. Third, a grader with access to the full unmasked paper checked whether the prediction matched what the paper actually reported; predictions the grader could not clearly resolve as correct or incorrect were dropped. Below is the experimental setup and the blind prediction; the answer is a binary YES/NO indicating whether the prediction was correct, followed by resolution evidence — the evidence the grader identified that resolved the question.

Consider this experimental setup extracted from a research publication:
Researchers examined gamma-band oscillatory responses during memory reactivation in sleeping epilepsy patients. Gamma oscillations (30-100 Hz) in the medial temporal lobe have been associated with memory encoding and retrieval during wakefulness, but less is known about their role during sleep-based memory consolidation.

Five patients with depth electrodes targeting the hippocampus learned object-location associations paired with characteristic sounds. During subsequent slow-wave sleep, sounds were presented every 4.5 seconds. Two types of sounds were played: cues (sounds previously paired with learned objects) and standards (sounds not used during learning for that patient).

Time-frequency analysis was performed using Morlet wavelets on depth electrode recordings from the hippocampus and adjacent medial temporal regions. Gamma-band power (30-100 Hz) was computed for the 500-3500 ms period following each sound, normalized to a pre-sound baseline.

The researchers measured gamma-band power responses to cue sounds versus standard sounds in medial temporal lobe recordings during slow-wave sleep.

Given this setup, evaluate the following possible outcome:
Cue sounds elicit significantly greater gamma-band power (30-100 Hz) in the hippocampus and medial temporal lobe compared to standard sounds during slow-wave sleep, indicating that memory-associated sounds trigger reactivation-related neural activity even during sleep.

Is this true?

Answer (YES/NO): NO